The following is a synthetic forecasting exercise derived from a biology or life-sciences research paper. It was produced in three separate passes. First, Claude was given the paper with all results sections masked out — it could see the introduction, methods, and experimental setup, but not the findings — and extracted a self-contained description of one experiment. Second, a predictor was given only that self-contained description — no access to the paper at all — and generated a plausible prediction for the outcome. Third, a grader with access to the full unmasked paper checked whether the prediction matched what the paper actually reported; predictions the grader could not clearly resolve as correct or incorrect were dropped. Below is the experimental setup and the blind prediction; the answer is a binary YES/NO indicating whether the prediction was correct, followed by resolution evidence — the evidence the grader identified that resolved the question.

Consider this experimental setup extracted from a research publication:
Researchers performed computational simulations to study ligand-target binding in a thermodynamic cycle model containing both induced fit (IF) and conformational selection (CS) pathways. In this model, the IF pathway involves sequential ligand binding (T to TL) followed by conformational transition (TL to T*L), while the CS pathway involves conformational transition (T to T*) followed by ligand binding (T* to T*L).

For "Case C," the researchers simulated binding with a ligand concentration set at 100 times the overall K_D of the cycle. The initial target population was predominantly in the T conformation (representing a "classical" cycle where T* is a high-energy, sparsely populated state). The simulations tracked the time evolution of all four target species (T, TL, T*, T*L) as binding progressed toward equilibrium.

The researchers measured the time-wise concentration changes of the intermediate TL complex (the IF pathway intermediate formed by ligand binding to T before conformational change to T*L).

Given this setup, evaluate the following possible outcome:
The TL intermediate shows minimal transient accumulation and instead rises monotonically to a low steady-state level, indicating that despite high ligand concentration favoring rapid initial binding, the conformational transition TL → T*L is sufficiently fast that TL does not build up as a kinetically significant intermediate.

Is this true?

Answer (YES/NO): NO